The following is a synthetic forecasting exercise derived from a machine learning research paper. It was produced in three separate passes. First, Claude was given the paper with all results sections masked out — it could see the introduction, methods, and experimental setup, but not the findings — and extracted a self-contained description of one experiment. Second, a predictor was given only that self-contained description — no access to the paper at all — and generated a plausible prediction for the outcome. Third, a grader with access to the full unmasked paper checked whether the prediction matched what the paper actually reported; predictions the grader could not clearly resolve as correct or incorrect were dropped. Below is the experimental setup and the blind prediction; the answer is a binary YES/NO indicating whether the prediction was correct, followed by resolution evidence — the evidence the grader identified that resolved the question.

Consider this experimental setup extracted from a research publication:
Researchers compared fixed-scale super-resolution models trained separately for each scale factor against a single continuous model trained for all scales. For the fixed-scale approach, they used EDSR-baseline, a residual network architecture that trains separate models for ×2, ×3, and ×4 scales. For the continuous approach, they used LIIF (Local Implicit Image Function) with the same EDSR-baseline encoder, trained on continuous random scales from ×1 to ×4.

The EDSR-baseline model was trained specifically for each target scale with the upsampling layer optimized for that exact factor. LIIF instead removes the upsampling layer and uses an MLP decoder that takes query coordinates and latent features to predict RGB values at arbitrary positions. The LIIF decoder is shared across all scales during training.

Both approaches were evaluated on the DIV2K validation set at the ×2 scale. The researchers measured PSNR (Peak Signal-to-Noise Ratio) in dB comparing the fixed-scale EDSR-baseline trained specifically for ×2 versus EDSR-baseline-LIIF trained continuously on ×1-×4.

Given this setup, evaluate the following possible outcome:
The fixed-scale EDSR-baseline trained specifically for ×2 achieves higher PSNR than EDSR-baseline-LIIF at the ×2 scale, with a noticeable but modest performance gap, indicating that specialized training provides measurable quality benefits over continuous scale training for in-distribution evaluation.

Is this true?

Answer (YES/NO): NO